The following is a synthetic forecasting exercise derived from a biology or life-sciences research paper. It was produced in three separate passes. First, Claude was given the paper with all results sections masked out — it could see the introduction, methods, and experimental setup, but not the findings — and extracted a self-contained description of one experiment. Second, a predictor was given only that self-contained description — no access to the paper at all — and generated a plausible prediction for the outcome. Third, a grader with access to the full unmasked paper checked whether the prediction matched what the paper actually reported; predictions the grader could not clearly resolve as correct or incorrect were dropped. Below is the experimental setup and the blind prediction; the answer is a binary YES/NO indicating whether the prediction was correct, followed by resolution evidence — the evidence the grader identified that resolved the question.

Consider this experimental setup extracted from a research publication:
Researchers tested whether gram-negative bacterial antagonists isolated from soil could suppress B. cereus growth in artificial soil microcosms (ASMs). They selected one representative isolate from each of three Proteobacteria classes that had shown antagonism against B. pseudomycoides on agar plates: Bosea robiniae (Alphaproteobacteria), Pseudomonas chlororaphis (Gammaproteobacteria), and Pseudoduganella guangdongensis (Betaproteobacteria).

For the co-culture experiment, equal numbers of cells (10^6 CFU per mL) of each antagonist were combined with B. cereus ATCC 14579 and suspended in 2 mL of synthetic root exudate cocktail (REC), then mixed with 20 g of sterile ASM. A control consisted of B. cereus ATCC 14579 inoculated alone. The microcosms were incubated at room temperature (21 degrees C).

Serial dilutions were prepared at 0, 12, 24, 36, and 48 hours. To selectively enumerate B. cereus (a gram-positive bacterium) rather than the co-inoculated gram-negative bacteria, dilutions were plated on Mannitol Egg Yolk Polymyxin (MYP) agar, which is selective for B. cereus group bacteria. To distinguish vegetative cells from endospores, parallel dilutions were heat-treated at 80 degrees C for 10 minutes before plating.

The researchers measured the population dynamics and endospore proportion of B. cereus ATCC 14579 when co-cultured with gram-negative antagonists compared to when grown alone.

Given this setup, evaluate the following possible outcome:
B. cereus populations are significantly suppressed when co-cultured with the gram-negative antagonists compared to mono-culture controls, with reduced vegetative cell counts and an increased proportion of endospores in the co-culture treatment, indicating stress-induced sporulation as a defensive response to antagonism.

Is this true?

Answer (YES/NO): YES